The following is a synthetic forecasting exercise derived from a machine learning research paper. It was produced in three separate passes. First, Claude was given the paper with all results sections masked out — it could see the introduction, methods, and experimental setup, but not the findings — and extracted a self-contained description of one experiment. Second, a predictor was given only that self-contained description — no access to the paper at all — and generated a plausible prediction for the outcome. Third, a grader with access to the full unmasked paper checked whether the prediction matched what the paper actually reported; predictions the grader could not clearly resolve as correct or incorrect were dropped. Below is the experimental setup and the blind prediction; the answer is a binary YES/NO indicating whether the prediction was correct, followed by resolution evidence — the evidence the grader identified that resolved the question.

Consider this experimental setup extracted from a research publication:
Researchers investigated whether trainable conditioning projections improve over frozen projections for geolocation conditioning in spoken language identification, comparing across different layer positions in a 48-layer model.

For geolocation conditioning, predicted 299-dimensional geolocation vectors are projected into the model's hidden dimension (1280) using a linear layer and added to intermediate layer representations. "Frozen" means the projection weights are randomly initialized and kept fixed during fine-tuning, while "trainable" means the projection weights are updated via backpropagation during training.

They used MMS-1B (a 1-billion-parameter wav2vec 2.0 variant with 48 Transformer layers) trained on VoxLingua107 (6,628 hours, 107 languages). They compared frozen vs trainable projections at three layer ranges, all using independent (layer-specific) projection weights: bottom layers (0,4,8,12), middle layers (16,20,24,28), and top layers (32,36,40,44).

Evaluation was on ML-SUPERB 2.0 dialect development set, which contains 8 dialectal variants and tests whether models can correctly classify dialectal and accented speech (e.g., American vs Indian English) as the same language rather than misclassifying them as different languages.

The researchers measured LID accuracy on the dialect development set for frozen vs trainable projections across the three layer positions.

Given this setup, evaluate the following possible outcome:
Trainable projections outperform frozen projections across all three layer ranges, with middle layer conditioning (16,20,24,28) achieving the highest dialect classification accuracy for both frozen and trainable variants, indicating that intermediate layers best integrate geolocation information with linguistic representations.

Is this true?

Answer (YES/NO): NO